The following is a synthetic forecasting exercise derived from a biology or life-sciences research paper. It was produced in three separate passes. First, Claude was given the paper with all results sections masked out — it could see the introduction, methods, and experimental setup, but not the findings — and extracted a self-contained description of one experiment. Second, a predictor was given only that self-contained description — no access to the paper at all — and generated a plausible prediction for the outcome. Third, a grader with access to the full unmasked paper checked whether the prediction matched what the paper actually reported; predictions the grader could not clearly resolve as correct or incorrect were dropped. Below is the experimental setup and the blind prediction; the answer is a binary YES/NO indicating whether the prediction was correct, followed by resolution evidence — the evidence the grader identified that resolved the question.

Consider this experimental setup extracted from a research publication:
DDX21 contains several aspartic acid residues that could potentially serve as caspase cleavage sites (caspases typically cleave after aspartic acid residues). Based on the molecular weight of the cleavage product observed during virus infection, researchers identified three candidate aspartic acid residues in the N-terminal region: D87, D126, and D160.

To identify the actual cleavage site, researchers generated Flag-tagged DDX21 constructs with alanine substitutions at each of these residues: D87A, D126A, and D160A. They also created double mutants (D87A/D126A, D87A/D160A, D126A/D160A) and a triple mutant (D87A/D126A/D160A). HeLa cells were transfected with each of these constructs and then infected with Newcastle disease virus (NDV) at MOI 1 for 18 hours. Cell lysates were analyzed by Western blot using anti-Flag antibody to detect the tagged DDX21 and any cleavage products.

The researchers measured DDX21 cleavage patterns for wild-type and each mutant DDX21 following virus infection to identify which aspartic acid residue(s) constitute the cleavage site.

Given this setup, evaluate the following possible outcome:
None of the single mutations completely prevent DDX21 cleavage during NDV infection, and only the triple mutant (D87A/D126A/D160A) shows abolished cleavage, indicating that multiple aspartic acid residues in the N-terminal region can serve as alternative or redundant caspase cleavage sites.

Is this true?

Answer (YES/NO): NO